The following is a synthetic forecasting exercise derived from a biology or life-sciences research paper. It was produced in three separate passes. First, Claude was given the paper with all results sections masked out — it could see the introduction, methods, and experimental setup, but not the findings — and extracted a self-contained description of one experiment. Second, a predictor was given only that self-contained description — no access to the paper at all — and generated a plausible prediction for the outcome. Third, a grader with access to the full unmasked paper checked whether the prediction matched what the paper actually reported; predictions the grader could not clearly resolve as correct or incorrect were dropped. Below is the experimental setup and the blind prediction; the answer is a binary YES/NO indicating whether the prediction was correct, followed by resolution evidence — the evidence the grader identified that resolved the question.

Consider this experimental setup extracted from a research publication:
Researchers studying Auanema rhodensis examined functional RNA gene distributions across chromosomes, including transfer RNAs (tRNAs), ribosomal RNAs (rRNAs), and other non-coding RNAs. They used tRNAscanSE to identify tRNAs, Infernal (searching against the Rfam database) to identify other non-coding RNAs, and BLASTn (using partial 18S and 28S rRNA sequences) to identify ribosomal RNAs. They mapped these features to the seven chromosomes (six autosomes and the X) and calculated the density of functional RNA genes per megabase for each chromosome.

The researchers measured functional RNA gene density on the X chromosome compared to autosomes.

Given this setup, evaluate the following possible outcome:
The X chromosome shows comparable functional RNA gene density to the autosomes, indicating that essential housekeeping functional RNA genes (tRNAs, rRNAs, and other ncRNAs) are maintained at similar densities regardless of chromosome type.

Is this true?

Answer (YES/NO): NO